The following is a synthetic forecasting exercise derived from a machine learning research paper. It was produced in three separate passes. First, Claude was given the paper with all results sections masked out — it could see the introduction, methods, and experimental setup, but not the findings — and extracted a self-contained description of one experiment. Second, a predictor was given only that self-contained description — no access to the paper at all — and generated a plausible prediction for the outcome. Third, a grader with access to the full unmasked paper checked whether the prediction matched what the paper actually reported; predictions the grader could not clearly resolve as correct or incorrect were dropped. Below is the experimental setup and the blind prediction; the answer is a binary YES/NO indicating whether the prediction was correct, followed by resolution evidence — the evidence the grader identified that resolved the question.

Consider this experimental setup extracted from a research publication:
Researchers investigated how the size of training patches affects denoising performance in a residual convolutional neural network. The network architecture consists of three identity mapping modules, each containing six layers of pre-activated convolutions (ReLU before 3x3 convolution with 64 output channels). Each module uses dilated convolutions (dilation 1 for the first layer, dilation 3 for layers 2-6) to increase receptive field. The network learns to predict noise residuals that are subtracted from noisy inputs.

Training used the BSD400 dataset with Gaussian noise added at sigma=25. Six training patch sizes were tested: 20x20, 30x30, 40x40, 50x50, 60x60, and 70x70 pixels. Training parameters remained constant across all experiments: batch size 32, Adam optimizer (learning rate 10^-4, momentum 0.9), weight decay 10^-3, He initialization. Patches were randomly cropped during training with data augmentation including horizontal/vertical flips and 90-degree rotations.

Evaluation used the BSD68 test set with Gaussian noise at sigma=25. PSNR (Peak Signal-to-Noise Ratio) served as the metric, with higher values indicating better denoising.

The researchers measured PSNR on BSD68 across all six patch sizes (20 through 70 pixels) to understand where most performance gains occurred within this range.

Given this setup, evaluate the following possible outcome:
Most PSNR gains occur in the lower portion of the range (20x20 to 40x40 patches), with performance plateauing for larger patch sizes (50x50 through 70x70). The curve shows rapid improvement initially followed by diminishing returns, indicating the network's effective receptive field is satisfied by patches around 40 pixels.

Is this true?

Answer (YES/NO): YES